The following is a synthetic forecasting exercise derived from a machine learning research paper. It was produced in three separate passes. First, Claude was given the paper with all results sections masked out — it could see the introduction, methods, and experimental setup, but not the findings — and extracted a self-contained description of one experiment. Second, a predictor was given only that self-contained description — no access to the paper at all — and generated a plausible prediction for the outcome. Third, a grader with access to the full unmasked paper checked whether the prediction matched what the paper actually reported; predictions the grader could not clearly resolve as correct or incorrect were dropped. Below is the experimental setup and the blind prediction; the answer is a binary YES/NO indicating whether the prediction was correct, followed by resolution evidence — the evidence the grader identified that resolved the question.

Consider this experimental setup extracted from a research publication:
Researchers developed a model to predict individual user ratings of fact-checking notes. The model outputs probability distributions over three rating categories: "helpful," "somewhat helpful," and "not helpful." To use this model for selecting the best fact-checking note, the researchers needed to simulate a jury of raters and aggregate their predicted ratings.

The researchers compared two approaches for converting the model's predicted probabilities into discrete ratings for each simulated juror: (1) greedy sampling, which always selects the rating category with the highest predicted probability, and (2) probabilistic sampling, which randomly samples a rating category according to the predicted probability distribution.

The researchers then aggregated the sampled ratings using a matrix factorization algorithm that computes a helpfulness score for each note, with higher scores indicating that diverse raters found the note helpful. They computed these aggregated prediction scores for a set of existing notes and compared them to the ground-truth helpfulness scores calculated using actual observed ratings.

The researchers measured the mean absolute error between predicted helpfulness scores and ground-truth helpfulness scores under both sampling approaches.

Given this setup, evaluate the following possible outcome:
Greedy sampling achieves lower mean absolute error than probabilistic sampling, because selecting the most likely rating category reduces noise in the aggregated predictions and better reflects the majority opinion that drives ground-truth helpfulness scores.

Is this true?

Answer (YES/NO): NO